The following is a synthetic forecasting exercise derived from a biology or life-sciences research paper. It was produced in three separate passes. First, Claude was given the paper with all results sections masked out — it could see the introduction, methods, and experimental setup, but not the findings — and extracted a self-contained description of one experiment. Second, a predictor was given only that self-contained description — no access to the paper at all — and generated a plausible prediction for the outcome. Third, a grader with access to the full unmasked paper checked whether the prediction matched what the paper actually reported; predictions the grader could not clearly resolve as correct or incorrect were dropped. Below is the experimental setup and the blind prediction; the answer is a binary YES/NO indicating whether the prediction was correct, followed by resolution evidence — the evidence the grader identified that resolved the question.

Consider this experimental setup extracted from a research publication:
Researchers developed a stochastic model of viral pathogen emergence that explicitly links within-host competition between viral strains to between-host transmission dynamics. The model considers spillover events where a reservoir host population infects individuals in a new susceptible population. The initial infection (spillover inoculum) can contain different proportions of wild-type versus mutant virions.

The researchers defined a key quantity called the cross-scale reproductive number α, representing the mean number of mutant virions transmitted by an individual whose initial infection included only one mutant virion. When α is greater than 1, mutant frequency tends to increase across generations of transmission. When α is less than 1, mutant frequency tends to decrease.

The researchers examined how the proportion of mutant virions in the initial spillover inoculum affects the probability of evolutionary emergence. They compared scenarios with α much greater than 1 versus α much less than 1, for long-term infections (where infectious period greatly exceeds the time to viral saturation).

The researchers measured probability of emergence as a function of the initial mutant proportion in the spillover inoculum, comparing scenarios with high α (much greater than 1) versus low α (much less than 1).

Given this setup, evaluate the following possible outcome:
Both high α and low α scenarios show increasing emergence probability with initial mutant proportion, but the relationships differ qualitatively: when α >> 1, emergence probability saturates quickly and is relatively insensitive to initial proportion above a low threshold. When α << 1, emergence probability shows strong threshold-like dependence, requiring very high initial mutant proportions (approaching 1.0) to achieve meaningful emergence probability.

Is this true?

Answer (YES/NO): YES